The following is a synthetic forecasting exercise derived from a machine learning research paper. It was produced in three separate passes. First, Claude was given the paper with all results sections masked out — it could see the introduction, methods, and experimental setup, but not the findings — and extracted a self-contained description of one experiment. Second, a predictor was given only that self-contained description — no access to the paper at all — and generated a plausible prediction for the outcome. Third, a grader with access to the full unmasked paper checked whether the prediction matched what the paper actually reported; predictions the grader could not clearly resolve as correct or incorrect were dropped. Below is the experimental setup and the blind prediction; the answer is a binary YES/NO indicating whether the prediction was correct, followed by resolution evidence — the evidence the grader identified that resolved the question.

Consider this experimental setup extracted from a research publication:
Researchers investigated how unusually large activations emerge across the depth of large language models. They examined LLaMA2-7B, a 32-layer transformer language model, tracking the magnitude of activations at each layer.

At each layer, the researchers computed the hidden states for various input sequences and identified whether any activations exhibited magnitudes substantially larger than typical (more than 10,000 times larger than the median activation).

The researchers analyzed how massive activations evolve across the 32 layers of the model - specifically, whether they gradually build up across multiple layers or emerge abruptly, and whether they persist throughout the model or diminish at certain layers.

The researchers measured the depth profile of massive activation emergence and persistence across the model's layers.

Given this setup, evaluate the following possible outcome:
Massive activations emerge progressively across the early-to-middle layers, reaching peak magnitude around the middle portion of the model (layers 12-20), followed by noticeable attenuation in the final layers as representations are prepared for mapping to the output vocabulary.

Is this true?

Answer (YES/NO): NO